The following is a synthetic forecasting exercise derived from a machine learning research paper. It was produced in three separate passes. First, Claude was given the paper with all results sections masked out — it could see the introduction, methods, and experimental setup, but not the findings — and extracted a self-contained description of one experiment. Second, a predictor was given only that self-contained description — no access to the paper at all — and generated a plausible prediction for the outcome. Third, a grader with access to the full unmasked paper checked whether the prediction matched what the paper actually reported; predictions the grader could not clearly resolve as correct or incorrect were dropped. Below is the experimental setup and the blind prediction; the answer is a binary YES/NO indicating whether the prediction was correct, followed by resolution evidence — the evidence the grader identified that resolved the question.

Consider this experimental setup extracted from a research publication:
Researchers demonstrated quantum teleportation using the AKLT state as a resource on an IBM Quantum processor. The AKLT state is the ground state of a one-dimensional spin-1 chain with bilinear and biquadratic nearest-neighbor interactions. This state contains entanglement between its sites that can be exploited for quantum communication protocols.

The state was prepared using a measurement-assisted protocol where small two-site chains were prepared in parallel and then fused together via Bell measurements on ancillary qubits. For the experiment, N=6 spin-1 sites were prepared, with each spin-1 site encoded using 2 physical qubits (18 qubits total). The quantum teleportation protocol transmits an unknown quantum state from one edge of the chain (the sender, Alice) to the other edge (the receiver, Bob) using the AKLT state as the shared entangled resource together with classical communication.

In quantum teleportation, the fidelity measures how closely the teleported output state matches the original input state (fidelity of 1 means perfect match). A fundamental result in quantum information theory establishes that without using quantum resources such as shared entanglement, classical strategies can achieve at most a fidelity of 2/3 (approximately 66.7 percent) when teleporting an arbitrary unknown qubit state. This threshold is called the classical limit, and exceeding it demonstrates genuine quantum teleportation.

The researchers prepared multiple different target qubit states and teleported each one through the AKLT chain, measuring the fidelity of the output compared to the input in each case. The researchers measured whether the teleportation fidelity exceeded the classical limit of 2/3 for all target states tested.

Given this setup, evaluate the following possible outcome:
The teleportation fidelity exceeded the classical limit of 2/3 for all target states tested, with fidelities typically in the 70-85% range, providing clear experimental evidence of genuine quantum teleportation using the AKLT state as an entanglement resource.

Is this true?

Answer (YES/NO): YES